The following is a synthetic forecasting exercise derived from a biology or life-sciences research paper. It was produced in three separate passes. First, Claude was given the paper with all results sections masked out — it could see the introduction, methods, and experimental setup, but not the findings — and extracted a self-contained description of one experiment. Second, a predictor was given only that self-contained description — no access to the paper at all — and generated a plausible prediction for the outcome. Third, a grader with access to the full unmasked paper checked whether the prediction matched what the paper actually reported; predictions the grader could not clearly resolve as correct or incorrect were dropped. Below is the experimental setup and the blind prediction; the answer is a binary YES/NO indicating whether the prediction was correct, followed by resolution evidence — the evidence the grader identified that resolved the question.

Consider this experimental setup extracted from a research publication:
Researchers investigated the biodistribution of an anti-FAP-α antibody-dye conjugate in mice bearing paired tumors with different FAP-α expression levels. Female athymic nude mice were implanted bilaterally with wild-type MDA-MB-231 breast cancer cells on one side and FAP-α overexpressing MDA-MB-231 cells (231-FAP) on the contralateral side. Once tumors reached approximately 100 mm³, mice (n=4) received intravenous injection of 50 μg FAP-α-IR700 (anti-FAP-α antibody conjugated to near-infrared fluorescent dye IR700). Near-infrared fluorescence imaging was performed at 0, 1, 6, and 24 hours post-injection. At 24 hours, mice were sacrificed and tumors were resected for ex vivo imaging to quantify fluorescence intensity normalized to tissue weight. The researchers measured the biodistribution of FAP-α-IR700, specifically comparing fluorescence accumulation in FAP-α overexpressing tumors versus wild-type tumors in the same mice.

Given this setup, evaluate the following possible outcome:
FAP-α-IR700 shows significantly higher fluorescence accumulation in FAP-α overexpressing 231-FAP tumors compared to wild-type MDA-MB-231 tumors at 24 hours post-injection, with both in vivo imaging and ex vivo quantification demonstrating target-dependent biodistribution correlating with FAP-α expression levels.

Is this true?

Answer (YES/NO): YES